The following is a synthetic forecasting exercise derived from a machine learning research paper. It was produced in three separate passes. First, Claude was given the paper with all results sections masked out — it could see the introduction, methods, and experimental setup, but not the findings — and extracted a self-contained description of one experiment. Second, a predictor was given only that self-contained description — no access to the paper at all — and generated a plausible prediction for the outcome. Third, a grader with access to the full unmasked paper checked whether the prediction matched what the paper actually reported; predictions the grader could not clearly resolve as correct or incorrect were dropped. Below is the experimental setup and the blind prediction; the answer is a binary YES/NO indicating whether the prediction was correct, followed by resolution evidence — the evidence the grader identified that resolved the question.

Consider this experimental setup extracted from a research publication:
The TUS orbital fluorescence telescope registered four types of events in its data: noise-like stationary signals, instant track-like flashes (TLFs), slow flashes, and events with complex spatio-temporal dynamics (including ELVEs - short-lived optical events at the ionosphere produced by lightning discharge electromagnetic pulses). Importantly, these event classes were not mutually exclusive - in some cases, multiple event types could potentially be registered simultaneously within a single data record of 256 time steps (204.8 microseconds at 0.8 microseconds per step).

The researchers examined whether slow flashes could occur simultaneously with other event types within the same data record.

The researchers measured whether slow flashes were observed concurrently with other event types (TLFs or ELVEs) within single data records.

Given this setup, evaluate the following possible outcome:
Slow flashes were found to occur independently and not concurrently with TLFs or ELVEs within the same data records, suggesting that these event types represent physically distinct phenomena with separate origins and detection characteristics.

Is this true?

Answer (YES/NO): NO